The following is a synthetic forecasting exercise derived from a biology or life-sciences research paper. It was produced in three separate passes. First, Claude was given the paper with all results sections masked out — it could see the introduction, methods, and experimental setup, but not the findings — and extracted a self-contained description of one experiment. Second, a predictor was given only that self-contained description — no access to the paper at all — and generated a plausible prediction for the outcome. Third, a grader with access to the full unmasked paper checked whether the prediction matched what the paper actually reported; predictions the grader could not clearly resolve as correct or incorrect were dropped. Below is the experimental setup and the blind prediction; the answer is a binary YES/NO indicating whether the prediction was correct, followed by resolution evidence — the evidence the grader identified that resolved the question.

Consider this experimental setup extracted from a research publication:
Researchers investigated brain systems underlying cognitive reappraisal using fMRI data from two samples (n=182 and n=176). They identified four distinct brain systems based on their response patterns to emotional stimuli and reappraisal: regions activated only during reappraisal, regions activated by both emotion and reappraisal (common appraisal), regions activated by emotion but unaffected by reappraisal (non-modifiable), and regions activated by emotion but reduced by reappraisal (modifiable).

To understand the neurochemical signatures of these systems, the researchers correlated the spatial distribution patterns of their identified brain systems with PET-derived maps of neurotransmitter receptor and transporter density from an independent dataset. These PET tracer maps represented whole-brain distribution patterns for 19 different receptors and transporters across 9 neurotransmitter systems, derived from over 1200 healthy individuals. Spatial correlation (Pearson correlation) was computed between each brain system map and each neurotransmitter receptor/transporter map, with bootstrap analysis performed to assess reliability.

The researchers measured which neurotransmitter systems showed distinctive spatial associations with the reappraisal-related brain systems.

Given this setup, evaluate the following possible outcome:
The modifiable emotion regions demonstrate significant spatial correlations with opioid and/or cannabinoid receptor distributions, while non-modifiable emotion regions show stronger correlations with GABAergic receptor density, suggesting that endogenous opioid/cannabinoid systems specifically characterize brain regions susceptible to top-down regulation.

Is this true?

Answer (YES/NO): NO